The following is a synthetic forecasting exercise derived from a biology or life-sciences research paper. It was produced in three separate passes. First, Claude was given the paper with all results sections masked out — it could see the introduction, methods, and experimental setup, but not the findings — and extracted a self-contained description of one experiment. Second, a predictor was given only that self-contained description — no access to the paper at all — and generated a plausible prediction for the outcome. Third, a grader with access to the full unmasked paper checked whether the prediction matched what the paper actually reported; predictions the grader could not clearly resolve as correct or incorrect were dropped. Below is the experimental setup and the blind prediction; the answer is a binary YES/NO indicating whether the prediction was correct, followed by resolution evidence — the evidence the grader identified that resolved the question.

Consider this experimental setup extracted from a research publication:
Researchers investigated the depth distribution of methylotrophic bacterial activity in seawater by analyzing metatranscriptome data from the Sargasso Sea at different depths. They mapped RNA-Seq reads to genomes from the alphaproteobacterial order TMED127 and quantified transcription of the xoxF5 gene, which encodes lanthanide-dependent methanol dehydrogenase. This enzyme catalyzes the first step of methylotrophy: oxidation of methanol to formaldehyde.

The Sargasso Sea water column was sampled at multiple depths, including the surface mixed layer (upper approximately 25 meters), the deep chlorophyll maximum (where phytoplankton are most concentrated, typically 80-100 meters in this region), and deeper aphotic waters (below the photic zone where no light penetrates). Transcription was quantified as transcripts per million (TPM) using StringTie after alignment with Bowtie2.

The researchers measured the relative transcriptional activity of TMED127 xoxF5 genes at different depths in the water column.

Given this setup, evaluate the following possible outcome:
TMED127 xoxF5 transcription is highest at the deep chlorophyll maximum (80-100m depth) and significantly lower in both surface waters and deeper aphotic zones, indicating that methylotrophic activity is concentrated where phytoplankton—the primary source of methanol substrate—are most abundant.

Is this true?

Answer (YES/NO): NO